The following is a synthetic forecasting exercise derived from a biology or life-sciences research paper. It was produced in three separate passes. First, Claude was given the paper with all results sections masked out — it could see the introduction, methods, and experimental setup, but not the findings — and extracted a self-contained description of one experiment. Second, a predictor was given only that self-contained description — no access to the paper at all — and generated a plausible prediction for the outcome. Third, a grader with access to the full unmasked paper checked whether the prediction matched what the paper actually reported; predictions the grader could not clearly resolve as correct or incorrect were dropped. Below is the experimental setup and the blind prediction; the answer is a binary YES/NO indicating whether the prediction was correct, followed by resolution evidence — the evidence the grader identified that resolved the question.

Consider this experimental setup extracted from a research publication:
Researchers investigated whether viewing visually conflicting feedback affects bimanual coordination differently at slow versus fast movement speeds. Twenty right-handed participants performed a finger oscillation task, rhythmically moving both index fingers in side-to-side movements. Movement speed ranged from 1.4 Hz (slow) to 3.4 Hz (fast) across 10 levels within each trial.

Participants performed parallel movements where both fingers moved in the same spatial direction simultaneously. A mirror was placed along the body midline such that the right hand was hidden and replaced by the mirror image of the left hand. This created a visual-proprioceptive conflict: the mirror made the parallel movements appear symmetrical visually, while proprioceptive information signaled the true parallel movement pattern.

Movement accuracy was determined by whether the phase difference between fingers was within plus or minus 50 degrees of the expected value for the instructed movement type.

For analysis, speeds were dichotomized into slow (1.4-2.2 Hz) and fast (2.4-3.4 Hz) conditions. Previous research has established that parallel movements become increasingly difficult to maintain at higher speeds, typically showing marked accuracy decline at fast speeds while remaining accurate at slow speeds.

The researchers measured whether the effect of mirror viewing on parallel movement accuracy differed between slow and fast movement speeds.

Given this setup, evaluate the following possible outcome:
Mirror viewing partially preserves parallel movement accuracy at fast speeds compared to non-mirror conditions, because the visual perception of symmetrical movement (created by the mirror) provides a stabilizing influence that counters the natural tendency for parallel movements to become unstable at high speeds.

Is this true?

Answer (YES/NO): NO